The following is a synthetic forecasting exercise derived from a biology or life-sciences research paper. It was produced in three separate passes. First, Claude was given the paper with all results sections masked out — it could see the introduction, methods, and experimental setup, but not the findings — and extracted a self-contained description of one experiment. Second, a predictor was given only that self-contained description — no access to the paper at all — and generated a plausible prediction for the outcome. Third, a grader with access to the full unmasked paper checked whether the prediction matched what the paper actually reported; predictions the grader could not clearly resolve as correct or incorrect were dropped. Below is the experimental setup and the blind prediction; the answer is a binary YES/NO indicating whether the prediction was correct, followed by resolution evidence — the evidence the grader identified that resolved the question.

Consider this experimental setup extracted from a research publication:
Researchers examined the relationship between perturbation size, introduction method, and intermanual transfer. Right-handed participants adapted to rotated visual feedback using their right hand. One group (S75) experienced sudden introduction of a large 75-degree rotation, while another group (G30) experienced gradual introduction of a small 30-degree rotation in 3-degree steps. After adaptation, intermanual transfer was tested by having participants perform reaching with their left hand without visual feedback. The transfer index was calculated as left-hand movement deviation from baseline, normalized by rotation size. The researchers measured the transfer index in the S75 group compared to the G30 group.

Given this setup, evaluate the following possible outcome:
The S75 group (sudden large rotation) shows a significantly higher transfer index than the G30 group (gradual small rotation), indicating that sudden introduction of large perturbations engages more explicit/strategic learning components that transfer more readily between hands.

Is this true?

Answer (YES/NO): YES